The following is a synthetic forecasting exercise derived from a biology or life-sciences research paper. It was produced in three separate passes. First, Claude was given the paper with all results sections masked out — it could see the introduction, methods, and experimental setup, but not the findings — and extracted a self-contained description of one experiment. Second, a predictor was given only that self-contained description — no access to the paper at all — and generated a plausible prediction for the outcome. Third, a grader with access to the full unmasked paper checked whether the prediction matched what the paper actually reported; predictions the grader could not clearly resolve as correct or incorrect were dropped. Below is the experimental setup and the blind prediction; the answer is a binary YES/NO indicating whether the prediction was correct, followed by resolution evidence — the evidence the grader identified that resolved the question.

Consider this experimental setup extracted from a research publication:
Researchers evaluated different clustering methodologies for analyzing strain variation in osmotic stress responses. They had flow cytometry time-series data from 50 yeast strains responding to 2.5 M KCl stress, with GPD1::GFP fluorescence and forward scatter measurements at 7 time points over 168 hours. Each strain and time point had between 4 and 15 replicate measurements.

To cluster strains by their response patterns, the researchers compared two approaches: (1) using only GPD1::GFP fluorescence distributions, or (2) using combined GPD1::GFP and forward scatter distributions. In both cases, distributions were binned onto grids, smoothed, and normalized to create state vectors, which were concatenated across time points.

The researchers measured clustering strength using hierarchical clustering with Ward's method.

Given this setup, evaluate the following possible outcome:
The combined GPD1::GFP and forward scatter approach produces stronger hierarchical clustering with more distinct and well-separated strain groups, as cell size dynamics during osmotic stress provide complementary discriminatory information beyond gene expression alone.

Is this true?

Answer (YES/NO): YES